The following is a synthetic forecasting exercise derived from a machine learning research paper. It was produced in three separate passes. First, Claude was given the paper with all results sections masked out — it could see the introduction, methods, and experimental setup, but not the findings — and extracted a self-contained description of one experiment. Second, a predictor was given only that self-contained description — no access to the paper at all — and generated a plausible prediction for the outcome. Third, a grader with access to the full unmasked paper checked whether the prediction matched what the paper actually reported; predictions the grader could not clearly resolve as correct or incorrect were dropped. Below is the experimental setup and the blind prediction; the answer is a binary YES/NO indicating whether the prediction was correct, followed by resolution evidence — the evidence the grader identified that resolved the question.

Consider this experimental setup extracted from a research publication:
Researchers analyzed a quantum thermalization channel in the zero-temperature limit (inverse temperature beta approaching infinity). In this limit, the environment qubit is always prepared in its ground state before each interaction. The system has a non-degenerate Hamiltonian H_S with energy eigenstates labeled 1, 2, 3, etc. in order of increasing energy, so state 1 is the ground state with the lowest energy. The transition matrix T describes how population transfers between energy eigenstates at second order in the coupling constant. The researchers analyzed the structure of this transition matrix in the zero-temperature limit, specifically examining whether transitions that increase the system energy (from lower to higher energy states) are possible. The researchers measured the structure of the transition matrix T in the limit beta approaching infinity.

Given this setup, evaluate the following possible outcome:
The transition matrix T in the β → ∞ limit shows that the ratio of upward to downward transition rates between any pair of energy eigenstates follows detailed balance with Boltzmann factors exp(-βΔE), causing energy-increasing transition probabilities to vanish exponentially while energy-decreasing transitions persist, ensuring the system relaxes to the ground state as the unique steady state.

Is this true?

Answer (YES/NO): NO